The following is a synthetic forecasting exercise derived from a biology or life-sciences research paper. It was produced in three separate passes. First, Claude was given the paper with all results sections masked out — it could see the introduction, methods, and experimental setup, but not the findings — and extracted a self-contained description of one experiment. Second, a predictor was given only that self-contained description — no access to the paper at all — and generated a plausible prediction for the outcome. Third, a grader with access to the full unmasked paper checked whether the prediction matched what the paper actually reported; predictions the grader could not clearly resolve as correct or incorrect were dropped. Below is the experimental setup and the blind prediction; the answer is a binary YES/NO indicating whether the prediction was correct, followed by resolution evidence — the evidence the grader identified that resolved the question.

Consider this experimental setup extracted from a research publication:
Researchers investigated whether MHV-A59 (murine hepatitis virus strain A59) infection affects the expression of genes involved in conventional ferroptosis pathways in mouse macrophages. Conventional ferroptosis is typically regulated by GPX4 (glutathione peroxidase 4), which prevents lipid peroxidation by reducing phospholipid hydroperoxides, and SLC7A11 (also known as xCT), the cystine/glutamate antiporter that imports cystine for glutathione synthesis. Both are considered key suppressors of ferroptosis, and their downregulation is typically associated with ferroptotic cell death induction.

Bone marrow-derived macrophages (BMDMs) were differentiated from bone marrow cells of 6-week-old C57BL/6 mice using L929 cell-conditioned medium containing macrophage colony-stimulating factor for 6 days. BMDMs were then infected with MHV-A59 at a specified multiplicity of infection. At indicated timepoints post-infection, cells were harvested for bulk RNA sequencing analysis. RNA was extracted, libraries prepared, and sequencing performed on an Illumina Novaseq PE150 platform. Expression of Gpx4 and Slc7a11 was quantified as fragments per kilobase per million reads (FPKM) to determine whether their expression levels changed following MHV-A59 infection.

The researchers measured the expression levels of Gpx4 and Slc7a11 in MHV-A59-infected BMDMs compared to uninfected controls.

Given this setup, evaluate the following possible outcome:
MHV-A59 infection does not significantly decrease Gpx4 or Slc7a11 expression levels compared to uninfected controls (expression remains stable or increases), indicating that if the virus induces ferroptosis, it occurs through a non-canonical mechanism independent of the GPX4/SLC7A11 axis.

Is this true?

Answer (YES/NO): YES